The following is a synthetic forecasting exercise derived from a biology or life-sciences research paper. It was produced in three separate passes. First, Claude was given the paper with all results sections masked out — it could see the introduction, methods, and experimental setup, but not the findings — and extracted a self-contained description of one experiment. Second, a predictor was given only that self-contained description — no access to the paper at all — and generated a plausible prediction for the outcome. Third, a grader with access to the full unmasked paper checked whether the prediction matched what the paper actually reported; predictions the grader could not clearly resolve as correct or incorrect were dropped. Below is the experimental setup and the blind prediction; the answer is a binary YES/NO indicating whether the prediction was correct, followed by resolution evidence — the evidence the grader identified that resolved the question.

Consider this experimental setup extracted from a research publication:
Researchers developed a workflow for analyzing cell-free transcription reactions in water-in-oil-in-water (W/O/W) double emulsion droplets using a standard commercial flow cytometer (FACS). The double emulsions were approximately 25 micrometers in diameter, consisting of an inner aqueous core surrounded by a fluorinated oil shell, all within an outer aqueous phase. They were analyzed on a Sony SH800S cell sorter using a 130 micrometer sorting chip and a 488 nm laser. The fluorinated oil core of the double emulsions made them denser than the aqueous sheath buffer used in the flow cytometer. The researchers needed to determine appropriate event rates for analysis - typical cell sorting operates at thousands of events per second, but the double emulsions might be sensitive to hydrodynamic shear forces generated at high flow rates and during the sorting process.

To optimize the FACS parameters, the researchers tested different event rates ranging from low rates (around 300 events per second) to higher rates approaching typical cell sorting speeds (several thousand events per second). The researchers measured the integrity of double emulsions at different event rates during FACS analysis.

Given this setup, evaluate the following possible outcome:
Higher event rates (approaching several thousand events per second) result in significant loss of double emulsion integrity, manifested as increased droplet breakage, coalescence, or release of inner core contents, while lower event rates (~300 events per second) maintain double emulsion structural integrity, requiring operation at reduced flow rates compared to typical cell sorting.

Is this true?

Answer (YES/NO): YES